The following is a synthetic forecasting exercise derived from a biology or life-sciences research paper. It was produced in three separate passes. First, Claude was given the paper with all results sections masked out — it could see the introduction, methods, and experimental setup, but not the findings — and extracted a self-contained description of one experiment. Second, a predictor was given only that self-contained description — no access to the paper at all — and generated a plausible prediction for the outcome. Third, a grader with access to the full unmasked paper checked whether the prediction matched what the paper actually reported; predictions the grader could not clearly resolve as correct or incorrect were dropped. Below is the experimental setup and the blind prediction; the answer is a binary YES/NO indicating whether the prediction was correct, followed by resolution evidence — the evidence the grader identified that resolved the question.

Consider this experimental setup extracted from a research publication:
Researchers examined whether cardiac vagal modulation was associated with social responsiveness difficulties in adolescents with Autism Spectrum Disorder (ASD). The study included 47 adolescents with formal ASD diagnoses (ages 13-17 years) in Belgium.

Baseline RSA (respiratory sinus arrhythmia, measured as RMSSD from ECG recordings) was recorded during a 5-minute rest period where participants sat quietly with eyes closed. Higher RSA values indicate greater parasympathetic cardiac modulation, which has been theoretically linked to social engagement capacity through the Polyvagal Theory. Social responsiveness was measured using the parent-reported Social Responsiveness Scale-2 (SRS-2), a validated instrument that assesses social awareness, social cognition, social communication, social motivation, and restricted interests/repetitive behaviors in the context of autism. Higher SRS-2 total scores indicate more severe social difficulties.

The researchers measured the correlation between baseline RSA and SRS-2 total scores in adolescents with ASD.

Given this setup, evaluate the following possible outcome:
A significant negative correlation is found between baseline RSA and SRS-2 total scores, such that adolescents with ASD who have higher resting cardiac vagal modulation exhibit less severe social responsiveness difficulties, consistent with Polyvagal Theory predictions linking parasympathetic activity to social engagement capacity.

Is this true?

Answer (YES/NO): NO